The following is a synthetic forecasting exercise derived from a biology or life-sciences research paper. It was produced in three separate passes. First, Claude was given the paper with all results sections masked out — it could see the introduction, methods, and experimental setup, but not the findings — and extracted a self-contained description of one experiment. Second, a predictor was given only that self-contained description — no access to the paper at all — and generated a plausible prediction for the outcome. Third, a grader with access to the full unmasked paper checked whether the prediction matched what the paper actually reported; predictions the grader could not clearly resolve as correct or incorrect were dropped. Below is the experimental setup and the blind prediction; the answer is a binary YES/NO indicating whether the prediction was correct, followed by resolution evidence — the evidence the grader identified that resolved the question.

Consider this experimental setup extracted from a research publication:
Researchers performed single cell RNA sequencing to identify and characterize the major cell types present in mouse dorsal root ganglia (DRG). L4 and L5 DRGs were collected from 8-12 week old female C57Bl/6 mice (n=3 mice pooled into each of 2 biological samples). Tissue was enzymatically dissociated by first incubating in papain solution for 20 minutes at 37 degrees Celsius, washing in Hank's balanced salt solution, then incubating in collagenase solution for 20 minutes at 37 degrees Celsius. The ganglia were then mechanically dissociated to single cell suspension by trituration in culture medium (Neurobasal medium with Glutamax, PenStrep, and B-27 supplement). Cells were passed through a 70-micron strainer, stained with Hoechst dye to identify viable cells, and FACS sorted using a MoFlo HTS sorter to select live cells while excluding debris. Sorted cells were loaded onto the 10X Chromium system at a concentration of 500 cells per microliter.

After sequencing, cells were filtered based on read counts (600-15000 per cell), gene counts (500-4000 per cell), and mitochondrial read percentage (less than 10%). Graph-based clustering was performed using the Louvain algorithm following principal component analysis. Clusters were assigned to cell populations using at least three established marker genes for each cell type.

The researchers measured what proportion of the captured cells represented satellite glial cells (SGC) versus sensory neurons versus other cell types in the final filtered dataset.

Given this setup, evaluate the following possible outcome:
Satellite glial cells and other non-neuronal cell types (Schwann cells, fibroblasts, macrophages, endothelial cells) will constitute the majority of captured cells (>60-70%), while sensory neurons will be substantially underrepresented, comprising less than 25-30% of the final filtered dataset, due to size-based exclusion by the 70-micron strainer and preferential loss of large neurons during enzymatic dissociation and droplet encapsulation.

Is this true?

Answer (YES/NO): YES